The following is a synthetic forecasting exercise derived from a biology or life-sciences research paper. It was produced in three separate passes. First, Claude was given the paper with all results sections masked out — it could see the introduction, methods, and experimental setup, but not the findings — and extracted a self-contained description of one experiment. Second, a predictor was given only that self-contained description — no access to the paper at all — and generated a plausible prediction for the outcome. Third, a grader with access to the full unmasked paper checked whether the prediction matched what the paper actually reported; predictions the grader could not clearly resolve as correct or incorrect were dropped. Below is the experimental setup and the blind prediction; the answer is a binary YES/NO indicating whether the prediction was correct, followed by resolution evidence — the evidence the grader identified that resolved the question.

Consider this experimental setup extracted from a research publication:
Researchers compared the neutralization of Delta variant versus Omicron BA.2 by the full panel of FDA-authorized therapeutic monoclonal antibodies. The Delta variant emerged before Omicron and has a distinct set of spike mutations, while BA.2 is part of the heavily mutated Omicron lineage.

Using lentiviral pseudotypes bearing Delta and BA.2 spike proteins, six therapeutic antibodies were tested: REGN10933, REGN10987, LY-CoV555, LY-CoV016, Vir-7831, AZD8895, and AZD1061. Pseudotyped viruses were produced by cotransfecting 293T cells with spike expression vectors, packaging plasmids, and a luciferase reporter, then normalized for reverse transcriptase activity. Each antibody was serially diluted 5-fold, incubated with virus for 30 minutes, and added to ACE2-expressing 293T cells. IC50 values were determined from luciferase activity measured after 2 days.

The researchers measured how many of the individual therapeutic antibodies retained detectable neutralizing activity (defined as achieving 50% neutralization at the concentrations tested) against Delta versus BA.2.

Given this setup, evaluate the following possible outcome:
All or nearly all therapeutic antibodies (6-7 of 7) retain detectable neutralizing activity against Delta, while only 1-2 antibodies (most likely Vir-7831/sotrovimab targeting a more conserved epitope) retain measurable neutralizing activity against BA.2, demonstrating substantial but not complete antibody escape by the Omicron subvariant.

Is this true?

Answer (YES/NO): NO